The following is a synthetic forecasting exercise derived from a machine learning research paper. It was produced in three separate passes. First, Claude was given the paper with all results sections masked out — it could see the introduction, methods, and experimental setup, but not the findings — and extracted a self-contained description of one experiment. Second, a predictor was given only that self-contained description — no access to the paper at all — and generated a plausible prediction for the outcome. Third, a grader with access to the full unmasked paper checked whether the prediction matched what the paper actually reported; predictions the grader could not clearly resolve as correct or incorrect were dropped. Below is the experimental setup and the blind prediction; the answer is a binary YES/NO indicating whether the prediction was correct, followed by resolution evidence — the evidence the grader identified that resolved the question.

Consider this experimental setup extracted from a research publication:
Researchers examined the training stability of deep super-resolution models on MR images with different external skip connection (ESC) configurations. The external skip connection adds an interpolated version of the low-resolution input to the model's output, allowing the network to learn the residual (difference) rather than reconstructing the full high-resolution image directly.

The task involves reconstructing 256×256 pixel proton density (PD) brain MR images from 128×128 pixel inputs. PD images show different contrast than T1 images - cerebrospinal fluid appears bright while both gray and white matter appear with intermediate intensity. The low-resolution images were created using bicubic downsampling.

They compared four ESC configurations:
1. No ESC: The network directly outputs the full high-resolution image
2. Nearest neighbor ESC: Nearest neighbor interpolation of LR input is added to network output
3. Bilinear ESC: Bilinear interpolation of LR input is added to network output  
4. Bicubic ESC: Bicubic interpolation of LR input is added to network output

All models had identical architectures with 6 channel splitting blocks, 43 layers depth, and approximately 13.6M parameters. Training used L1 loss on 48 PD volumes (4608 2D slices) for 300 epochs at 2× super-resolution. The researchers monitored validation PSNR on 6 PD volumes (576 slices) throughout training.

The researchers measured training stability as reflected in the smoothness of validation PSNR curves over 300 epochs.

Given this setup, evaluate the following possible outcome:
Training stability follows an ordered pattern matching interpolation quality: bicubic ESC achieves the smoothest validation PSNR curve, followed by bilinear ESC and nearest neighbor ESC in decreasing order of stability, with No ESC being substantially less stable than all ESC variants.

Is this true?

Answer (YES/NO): NO